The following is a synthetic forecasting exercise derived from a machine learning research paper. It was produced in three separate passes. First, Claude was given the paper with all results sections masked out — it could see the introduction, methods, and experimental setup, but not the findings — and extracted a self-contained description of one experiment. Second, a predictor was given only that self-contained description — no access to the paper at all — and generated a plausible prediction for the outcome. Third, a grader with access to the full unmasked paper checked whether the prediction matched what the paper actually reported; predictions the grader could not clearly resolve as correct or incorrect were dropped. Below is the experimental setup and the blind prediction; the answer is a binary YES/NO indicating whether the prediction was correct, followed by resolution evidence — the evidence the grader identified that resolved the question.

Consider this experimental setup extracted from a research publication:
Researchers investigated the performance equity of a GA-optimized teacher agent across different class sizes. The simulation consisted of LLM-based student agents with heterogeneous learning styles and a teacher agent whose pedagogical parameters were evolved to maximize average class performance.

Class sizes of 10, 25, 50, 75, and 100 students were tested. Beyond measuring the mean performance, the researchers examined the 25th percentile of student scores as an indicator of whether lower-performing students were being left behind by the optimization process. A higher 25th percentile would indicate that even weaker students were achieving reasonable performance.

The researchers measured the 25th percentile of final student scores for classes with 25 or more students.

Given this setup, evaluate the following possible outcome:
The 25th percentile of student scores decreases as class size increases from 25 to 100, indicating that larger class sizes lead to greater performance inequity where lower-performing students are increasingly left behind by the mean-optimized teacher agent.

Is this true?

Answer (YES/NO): NO